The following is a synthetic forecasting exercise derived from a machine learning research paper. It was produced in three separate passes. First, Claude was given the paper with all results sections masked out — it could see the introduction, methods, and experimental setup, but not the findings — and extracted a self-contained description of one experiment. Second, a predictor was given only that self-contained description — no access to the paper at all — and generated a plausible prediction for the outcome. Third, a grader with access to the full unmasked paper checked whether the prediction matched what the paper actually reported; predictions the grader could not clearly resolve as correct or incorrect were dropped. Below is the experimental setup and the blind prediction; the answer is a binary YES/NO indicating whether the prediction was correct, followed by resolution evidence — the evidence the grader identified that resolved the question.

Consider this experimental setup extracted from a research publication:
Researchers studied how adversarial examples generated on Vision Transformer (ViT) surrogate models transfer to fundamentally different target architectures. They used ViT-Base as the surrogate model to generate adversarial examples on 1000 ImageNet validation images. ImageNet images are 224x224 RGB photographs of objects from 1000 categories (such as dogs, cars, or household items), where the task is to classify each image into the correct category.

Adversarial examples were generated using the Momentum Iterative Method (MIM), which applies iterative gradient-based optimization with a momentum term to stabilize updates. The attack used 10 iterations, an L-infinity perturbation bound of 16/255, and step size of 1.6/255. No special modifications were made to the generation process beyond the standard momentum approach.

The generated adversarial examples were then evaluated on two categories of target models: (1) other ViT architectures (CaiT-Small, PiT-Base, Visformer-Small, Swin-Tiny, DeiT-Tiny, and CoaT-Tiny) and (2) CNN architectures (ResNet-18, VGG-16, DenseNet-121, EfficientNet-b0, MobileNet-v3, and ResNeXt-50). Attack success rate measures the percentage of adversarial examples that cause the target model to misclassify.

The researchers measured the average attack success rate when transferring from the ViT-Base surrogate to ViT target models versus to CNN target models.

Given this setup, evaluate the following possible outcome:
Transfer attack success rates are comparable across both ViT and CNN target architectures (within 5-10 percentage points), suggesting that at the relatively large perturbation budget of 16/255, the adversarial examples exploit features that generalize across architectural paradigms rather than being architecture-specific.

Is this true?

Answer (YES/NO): YES